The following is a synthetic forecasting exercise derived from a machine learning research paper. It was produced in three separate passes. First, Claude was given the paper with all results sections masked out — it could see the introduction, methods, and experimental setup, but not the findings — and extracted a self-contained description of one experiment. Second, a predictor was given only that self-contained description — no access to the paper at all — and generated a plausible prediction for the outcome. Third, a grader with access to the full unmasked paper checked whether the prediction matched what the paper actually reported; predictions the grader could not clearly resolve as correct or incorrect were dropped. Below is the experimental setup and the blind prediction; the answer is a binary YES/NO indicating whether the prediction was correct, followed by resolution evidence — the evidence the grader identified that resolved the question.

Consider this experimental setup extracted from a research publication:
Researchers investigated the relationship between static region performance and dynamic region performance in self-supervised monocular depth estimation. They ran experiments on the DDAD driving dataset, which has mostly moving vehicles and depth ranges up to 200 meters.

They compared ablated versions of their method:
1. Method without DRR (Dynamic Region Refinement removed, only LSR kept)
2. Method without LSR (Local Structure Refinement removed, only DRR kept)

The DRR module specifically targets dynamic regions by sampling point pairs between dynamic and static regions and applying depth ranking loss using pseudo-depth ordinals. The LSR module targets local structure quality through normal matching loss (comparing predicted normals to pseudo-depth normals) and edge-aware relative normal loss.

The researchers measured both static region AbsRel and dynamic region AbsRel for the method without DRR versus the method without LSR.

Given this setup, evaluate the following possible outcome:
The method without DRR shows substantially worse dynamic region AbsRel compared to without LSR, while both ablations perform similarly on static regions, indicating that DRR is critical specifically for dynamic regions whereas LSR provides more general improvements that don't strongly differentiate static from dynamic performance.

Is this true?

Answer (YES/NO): YES